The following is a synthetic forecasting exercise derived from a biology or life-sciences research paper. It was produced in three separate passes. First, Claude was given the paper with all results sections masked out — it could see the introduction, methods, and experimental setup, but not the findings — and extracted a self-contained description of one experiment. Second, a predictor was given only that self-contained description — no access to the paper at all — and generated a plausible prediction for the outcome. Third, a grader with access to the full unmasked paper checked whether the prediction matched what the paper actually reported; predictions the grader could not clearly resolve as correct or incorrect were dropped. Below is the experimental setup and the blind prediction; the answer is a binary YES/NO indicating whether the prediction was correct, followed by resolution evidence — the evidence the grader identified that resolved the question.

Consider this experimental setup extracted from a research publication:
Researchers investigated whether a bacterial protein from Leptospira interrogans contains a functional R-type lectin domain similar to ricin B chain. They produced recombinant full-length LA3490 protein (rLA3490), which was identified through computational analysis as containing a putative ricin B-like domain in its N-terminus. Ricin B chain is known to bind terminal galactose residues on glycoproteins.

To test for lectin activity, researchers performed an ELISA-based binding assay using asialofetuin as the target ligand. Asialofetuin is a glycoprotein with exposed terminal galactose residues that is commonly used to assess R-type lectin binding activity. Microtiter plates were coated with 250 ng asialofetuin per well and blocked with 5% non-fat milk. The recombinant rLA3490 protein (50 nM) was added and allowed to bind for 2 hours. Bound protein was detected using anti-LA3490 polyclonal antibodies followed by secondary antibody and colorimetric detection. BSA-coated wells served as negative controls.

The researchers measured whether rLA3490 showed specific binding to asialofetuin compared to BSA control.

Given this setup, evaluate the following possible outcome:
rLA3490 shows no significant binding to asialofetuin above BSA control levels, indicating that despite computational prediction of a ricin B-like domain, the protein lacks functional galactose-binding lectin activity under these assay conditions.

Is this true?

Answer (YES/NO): NO